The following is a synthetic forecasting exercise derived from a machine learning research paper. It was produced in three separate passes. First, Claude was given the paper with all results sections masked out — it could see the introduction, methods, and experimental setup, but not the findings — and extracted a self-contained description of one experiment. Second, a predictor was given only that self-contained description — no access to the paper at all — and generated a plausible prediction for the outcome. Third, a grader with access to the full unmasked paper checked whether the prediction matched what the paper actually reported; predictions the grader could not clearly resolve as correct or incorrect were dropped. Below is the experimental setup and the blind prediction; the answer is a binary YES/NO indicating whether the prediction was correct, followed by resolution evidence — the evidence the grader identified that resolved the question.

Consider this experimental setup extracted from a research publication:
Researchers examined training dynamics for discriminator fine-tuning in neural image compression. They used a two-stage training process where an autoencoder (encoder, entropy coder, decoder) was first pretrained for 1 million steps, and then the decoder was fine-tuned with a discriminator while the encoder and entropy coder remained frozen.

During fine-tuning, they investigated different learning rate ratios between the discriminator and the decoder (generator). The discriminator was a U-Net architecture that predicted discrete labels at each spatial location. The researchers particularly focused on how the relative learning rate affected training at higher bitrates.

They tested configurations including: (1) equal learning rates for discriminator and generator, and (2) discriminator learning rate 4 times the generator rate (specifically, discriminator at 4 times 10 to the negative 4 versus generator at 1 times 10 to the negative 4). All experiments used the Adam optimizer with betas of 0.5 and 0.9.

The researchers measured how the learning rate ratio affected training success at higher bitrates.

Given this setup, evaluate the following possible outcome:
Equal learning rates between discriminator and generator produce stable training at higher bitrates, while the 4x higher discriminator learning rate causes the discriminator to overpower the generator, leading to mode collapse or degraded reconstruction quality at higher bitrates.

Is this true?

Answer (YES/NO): NO